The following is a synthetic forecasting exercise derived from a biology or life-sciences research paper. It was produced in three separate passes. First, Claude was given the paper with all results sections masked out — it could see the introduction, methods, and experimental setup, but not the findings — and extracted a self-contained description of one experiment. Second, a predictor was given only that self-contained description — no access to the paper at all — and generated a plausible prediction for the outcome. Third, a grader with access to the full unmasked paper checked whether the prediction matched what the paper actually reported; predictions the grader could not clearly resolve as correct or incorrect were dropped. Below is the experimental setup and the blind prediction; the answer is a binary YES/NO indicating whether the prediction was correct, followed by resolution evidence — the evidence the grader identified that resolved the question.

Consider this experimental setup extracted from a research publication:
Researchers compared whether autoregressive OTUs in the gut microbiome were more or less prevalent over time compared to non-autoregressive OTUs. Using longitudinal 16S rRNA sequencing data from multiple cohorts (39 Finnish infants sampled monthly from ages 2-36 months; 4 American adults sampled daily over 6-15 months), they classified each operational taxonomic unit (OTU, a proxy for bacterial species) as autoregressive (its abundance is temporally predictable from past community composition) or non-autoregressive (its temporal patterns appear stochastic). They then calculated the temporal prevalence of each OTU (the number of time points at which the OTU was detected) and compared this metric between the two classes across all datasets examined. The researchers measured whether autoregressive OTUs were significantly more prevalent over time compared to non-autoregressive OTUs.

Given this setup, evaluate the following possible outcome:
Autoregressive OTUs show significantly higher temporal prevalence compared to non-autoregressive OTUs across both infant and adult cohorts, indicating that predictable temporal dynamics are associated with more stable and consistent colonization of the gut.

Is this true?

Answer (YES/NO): YES